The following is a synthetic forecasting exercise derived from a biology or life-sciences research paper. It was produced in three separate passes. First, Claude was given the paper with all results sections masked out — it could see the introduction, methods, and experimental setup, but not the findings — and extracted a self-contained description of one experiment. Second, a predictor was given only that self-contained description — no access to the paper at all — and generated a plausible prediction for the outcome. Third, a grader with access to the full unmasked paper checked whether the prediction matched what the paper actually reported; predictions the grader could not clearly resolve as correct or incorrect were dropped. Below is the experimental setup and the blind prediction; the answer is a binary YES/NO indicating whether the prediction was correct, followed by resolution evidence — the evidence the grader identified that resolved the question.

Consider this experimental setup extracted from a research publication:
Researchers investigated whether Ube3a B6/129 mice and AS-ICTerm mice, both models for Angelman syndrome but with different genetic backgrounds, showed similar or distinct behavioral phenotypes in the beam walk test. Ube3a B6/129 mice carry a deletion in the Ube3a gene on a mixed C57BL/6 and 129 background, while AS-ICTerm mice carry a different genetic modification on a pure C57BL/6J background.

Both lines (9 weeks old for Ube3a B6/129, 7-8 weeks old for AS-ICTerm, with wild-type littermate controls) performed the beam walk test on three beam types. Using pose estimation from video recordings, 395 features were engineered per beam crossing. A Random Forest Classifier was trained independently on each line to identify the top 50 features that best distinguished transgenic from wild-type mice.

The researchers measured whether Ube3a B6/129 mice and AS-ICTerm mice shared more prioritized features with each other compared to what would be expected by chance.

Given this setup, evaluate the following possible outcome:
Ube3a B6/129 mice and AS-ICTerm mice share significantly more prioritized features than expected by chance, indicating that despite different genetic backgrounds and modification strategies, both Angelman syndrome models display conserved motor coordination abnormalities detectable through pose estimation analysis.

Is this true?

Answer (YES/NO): YES